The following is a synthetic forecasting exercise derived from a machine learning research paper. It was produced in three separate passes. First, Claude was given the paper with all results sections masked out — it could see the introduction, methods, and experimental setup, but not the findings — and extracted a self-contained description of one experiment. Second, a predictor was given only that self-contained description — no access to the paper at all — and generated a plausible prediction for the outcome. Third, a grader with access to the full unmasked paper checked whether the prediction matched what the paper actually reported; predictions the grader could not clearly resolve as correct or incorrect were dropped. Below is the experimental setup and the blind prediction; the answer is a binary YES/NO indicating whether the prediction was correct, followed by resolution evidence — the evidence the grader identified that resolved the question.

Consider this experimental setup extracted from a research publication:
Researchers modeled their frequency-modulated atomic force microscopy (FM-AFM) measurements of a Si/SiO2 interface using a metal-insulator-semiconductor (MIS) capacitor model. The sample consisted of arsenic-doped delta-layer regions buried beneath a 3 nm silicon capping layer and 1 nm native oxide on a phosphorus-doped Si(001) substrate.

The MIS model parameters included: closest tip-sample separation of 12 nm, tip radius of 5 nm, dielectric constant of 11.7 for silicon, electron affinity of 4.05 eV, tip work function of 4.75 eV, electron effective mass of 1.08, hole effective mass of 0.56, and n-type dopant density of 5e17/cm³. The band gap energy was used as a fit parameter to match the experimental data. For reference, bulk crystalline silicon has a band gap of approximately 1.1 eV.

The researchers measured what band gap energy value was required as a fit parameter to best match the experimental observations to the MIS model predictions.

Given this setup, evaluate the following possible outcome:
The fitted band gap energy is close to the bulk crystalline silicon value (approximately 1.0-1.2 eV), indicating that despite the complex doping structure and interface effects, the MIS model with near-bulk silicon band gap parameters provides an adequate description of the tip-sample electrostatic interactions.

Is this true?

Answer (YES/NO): NO